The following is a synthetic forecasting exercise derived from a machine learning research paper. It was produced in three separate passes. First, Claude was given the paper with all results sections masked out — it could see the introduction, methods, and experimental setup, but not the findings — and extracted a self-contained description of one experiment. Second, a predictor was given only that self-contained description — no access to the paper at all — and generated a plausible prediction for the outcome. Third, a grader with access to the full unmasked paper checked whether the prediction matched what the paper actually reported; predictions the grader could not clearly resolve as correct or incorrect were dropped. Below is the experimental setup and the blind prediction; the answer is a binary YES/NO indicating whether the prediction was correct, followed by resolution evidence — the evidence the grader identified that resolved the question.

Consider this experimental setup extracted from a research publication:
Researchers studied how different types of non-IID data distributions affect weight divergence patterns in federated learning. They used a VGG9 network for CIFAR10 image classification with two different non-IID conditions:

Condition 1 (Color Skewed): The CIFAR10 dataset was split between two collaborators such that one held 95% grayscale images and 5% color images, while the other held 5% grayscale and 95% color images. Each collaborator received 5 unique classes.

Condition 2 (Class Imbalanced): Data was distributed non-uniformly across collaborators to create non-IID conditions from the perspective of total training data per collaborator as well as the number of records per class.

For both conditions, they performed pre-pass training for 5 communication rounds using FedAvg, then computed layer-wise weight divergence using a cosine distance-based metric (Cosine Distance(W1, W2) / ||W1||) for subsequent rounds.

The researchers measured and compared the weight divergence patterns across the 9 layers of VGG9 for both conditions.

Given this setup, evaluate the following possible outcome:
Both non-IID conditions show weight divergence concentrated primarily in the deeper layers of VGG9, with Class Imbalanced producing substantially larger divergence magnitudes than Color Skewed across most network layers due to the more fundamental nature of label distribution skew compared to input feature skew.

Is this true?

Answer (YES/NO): NO